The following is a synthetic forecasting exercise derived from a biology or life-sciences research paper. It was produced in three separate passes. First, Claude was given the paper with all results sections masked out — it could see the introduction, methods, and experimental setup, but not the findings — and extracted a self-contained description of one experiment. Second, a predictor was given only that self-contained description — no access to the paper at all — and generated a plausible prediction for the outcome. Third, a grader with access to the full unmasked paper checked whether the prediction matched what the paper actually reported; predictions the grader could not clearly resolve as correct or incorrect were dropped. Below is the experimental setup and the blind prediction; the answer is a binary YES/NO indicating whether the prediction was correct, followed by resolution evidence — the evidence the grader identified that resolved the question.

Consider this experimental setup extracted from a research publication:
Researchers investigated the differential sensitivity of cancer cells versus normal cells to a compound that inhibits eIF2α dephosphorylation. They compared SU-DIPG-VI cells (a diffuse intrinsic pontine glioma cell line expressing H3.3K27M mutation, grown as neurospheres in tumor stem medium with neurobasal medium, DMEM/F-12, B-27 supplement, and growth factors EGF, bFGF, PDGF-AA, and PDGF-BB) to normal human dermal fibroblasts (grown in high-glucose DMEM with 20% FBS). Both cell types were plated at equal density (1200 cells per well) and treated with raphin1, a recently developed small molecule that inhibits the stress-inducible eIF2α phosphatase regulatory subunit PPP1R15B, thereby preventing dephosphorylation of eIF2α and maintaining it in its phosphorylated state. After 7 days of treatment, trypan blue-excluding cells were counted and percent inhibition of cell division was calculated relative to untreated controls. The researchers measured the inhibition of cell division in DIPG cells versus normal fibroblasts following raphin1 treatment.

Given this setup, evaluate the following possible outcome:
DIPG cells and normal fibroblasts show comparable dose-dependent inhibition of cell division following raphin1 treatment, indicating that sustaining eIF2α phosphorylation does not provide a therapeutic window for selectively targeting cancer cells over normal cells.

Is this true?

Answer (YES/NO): NO